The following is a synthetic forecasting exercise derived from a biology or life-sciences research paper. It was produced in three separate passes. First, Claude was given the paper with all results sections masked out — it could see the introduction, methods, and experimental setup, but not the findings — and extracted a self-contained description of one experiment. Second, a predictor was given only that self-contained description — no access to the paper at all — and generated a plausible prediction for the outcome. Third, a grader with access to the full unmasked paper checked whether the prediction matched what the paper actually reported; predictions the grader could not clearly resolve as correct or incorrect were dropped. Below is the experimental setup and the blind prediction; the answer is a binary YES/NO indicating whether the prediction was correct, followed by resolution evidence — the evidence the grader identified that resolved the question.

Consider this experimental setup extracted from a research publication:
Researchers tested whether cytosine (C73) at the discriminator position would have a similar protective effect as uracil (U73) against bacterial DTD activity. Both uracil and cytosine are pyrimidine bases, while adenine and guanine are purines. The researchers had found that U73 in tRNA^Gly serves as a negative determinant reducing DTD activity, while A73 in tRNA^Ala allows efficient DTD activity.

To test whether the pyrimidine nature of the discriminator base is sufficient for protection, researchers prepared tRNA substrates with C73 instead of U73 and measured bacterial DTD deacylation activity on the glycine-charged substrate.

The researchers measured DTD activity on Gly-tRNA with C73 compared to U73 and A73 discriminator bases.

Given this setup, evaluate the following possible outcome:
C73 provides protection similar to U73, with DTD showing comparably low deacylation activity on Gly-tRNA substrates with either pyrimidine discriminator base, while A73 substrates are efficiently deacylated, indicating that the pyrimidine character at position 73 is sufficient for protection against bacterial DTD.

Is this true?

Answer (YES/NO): YES